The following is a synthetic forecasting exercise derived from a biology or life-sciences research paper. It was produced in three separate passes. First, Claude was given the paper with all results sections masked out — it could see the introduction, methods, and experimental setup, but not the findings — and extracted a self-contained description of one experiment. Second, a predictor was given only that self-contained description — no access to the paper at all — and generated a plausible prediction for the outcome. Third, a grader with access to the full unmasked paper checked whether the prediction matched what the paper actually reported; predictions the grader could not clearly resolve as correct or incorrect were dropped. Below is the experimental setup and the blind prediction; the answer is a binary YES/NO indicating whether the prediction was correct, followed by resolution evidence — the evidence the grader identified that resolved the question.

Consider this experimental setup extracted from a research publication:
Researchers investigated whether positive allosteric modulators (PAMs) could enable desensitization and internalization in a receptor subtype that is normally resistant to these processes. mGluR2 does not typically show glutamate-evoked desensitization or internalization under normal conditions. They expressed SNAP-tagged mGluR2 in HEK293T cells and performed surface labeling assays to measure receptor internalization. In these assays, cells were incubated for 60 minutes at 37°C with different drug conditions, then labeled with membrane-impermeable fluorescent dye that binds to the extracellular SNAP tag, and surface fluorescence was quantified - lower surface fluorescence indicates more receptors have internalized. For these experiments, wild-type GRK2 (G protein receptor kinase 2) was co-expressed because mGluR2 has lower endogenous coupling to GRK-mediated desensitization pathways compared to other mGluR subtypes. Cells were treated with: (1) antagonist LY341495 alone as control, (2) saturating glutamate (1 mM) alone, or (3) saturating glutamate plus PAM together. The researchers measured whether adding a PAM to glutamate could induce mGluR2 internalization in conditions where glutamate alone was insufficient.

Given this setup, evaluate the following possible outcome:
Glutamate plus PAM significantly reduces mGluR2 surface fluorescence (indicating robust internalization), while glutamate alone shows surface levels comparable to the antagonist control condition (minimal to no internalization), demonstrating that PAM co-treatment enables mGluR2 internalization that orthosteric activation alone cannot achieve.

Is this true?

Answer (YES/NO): YES